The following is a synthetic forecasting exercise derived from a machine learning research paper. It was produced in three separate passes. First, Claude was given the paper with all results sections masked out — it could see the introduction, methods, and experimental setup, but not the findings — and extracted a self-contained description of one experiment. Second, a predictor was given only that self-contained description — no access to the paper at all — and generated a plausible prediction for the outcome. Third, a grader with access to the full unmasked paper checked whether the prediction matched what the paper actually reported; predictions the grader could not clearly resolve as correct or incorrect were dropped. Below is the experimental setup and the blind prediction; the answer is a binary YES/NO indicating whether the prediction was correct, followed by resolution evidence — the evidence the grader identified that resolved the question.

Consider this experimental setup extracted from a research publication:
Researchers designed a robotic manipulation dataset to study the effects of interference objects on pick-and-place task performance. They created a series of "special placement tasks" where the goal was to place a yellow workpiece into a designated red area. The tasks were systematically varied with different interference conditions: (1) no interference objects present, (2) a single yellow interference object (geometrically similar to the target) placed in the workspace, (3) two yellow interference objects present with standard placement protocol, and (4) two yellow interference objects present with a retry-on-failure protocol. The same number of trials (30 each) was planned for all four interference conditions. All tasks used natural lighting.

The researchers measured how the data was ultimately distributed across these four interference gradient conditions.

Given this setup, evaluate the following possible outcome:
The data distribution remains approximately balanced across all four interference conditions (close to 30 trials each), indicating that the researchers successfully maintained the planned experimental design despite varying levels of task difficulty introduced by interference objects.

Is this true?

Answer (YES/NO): YES